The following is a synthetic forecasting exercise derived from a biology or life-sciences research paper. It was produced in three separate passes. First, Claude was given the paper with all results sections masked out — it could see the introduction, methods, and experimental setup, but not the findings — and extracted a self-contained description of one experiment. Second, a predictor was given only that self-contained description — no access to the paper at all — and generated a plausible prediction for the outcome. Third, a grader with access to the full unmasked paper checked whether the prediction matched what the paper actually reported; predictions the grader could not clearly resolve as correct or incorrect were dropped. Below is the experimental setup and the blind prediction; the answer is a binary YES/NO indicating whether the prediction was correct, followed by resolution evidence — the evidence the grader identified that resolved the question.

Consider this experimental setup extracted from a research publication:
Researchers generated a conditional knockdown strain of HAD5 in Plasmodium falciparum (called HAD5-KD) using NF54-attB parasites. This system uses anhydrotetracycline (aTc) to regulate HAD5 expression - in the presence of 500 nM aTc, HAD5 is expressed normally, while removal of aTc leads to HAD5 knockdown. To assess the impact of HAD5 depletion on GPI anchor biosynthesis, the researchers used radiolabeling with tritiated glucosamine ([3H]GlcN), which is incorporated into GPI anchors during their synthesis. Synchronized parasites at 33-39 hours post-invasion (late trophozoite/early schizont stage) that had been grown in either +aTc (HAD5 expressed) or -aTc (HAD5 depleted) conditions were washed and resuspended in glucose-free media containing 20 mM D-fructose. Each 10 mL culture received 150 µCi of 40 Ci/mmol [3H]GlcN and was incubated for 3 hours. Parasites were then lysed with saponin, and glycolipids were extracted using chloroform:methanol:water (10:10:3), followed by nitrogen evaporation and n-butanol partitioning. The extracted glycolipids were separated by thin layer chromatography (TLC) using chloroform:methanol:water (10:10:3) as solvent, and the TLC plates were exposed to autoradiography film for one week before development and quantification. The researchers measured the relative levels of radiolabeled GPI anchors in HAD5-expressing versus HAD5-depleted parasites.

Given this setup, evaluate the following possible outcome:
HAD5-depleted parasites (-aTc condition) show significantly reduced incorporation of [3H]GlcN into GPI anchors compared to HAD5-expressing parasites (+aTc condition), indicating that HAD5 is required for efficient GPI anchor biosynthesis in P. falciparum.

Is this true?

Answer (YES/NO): NO